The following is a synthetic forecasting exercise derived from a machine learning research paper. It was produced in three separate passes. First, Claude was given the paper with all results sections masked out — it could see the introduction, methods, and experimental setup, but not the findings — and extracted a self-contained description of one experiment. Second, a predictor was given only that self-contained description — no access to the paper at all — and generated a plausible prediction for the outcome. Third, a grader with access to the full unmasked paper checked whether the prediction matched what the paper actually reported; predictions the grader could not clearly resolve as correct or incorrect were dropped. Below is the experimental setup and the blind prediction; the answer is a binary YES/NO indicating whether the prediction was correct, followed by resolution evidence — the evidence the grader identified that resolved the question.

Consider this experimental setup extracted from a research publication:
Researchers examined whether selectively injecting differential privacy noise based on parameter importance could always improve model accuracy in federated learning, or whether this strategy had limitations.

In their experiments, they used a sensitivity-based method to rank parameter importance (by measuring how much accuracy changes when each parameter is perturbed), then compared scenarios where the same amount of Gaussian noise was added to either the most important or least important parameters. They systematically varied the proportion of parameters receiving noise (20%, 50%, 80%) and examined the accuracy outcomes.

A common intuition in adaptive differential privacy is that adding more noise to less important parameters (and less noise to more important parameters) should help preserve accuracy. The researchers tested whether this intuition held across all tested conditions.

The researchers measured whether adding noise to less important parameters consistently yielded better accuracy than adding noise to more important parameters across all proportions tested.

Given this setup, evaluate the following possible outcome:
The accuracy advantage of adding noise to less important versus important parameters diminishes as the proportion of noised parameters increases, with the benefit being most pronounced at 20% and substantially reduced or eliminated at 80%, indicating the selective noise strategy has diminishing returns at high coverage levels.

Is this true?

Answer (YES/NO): YES